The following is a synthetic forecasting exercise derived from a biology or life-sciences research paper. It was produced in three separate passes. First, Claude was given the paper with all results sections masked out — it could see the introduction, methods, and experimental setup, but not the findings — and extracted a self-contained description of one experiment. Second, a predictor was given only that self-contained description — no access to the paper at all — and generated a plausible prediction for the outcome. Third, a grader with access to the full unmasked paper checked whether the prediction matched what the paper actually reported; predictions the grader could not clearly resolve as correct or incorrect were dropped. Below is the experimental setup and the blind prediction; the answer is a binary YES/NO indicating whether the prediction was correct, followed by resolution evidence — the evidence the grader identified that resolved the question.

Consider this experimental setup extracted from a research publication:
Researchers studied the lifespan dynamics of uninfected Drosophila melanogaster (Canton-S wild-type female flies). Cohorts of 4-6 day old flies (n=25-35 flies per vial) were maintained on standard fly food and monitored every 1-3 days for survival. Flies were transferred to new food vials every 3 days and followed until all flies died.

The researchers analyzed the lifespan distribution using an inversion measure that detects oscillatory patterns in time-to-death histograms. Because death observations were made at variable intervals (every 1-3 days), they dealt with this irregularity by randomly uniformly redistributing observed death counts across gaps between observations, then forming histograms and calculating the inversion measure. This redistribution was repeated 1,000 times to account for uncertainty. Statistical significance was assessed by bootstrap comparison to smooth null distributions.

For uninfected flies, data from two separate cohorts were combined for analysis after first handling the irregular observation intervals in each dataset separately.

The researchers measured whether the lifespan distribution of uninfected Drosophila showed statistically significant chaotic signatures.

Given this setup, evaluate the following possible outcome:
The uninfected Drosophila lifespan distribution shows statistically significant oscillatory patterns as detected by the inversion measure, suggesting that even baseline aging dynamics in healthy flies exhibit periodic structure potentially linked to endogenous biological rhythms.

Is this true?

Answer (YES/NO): NO